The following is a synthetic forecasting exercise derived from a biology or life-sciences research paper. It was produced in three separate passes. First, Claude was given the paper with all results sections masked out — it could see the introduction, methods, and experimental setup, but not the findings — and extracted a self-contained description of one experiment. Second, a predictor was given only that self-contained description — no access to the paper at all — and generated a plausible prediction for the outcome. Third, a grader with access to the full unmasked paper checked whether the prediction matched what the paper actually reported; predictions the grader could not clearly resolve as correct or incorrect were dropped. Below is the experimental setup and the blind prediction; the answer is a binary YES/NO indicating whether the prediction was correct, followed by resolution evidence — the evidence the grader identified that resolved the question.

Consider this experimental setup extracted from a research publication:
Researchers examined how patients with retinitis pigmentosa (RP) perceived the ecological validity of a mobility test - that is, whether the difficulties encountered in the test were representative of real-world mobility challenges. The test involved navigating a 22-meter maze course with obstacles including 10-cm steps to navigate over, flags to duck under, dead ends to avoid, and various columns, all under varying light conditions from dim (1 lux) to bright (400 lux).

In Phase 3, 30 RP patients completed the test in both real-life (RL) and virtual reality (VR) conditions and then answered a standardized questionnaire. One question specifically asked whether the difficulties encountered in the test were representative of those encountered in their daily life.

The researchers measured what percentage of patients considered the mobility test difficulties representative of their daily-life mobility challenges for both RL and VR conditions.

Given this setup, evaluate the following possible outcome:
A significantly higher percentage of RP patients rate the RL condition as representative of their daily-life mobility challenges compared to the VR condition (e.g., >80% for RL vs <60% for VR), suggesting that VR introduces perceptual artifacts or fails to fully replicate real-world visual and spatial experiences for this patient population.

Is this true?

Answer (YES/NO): NO